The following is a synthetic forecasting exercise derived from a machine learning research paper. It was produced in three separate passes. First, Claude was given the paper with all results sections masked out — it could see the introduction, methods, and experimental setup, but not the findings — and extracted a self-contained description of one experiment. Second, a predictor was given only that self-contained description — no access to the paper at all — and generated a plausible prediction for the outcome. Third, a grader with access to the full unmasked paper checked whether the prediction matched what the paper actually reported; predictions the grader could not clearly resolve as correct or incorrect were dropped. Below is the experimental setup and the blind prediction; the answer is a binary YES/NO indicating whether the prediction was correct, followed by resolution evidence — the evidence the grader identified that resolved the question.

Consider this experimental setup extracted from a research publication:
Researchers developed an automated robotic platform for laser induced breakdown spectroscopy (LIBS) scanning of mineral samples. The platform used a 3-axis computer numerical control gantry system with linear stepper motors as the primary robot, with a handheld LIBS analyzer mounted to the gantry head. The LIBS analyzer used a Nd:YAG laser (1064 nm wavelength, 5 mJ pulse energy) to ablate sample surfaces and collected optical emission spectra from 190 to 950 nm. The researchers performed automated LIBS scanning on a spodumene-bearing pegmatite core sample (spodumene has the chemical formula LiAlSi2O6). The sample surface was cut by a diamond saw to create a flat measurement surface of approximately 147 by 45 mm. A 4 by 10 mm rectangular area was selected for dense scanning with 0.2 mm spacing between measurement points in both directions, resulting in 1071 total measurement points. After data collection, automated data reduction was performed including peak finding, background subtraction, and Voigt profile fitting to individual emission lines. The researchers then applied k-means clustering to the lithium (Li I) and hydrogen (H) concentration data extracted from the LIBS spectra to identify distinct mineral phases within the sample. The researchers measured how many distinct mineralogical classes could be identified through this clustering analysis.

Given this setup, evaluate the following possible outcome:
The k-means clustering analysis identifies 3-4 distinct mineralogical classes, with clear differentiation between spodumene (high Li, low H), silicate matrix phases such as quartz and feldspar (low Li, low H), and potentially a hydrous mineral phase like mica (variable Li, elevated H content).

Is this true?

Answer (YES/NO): NO